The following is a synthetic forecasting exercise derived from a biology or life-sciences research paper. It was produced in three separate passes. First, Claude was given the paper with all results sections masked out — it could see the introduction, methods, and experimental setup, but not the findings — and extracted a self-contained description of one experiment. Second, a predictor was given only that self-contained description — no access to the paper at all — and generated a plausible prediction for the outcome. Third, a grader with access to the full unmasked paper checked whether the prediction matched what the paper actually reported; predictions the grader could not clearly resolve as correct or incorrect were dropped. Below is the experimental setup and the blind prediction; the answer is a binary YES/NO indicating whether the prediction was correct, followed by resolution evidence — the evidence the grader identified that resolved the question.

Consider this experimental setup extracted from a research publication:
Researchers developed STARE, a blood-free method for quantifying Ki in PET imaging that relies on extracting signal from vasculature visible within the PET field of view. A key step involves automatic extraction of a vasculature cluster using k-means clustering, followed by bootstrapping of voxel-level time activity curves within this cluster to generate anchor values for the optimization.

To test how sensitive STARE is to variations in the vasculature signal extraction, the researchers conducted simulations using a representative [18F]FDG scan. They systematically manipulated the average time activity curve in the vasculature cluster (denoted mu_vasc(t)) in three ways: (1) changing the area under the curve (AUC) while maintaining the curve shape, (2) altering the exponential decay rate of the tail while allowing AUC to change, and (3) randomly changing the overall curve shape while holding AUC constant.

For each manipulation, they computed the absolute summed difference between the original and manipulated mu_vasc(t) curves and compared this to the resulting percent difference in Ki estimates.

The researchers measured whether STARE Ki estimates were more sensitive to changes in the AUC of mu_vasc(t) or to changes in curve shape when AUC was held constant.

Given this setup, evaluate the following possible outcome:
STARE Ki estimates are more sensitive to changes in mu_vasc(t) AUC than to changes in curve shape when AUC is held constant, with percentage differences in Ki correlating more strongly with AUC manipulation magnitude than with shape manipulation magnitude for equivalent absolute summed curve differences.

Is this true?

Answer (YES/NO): YES